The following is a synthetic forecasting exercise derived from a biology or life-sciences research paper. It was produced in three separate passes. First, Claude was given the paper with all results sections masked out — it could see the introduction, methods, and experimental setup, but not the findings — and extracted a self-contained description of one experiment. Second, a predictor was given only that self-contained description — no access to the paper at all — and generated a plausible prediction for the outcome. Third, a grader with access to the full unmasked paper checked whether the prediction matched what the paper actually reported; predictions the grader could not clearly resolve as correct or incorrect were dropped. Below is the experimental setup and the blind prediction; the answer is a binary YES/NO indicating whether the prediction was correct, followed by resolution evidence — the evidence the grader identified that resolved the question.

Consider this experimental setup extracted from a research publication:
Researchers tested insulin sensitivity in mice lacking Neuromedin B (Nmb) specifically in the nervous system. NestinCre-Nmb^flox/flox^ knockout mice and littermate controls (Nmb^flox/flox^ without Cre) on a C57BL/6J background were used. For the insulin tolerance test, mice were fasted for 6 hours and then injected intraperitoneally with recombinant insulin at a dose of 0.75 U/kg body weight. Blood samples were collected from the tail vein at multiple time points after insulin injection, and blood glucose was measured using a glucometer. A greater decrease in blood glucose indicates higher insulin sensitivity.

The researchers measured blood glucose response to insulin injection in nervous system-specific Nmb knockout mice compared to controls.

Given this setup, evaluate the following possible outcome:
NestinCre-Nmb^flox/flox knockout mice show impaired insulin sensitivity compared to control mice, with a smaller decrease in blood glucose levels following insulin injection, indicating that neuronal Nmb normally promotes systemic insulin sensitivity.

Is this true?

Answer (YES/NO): NO